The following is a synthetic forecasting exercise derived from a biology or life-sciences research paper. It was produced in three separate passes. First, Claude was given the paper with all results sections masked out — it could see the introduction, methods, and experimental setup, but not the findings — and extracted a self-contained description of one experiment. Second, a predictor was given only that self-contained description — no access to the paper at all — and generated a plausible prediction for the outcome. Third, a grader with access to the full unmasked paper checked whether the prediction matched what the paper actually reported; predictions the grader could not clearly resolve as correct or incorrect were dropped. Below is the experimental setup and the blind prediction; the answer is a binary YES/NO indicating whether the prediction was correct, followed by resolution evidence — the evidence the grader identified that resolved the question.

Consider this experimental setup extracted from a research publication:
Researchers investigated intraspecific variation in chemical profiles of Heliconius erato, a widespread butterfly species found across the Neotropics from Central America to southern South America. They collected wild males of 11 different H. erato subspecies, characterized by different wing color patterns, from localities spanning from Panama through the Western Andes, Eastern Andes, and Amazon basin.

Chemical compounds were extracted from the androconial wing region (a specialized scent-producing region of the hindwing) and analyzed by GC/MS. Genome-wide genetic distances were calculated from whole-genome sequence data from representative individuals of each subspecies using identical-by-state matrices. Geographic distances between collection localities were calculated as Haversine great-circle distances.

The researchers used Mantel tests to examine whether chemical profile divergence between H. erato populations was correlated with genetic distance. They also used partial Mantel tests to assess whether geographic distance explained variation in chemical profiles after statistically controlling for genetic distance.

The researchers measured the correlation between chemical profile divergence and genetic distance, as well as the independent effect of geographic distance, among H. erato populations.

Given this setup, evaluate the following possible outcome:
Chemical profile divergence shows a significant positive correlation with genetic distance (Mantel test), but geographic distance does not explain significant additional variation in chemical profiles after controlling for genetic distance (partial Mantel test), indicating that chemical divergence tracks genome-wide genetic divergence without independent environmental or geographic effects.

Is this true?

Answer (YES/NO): NO